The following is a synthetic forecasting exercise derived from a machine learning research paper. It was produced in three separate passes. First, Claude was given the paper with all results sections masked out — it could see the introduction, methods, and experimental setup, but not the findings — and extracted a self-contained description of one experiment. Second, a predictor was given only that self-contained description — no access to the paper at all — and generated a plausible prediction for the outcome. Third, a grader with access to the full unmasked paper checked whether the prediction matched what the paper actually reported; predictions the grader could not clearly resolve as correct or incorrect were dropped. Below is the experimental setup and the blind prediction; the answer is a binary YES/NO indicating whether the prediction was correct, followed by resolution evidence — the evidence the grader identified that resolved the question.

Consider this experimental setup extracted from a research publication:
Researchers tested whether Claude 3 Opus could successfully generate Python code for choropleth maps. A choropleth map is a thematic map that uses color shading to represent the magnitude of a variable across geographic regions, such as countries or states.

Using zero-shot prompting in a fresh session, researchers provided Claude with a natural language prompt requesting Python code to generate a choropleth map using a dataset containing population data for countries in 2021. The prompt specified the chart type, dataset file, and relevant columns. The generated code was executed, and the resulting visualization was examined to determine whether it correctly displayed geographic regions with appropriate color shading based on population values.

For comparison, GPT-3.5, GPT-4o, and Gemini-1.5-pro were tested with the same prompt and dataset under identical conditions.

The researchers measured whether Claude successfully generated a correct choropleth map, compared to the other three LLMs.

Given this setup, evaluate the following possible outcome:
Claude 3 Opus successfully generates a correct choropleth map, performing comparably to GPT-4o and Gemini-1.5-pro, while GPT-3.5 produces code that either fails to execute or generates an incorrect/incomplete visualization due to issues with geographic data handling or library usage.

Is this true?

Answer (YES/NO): NO